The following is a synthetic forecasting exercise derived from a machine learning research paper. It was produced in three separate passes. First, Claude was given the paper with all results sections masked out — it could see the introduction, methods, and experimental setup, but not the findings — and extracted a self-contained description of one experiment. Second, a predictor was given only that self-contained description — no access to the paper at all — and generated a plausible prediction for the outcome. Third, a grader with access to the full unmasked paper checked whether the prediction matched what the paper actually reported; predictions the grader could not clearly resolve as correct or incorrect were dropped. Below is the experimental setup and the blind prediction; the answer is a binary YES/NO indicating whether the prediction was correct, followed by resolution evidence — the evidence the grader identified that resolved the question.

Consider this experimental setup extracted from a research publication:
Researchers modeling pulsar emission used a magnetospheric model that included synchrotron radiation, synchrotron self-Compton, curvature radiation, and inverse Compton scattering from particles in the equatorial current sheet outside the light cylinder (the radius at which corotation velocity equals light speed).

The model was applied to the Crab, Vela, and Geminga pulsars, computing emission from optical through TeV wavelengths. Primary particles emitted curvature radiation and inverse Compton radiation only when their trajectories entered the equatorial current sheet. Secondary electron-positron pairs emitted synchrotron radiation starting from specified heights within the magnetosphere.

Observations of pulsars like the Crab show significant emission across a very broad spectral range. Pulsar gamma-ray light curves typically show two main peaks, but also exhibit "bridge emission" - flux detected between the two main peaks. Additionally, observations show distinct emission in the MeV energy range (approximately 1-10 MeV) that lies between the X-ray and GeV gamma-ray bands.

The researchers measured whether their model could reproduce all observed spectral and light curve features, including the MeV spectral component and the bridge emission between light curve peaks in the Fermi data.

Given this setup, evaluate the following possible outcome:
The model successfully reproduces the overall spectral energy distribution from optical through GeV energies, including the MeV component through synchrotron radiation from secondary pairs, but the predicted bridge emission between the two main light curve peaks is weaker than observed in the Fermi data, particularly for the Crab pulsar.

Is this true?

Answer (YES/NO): NO